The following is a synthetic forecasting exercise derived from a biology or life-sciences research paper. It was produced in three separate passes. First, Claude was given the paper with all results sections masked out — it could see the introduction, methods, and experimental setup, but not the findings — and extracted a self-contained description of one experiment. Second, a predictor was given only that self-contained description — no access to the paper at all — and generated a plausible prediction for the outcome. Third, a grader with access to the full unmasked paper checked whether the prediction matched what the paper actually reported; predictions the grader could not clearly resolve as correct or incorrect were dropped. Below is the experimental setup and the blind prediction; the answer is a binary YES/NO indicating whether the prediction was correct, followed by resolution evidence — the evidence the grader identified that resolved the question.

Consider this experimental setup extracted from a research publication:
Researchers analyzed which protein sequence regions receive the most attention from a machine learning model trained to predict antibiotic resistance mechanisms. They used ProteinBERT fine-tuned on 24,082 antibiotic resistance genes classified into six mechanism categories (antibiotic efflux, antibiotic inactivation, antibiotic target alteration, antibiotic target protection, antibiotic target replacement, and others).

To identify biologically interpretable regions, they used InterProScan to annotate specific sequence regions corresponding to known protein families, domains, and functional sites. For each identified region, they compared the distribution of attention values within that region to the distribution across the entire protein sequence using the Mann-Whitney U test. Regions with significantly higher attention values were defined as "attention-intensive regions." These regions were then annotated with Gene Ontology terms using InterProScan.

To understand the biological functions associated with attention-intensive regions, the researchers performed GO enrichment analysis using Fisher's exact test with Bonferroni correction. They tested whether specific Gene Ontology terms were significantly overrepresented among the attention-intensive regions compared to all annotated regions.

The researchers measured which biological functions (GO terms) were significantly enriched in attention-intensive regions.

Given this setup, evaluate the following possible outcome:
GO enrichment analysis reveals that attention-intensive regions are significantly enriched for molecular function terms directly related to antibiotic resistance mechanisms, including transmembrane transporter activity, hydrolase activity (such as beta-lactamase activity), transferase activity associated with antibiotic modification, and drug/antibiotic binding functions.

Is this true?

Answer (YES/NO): NO